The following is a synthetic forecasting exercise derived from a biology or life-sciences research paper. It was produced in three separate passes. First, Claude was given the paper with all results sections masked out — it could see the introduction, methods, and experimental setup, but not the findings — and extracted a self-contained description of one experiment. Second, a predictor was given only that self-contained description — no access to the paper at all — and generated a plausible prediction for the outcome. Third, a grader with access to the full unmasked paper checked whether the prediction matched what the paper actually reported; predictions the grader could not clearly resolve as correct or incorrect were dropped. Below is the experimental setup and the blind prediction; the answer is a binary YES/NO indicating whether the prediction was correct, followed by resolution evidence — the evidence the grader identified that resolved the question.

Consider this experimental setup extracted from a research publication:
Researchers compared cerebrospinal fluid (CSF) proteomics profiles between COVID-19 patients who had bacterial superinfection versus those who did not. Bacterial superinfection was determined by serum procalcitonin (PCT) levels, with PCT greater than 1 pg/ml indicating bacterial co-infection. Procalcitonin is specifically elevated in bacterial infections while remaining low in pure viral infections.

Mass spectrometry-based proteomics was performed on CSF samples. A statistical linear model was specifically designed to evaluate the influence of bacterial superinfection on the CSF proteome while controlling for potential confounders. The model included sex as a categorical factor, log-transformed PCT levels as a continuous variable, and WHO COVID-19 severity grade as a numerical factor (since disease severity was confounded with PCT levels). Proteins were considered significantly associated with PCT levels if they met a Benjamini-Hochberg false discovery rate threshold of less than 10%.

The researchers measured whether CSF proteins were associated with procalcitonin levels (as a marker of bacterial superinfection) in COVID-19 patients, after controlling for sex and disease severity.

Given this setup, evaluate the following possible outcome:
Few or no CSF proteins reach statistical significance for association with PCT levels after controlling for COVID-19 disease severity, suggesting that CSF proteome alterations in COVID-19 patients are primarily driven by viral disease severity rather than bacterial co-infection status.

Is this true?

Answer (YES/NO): NO